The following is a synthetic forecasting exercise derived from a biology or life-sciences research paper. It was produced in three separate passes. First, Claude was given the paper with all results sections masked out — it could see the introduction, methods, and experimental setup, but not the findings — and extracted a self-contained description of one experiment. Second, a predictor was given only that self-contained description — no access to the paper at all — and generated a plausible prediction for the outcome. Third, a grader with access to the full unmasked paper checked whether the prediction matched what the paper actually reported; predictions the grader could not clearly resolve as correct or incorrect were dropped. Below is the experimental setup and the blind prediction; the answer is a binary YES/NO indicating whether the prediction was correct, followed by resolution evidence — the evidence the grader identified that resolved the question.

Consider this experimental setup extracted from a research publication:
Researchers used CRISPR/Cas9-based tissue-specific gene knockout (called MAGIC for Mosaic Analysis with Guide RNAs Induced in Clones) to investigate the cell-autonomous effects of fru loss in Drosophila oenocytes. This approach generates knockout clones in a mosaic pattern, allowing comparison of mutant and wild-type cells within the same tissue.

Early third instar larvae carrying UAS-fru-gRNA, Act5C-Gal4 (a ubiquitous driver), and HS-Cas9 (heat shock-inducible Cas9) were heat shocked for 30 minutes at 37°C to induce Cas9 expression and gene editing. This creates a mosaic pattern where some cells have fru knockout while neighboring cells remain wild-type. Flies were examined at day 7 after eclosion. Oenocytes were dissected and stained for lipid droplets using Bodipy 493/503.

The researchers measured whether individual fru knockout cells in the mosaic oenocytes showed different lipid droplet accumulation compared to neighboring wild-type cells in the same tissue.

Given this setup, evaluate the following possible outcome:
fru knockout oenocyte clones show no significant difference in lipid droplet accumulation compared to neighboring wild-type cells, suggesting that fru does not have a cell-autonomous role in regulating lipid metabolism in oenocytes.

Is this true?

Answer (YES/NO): NO